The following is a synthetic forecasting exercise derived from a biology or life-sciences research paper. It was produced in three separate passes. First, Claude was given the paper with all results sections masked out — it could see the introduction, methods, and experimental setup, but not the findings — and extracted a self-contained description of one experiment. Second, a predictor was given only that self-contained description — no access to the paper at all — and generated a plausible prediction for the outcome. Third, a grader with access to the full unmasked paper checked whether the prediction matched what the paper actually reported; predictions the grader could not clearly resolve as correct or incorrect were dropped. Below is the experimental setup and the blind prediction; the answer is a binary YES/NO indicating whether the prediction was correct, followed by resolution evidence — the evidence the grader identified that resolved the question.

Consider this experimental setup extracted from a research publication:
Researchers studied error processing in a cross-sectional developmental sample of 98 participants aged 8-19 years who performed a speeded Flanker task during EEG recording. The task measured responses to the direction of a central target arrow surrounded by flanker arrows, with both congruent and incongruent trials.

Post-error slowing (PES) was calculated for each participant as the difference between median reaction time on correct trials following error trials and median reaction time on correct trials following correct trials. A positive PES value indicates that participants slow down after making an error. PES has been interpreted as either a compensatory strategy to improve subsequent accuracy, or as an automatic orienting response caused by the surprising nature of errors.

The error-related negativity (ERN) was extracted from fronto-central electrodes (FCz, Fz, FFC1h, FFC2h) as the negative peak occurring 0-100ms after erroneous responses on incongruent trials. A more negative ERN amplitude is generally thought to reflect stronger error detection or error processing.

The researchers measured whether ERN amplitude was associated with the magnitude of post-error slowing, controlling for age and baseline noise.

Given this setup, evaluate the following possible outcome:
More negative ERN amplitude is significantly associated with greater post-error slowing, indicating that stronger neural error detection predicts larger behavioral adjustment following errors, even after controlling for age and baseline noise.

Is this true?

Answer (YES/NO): YES